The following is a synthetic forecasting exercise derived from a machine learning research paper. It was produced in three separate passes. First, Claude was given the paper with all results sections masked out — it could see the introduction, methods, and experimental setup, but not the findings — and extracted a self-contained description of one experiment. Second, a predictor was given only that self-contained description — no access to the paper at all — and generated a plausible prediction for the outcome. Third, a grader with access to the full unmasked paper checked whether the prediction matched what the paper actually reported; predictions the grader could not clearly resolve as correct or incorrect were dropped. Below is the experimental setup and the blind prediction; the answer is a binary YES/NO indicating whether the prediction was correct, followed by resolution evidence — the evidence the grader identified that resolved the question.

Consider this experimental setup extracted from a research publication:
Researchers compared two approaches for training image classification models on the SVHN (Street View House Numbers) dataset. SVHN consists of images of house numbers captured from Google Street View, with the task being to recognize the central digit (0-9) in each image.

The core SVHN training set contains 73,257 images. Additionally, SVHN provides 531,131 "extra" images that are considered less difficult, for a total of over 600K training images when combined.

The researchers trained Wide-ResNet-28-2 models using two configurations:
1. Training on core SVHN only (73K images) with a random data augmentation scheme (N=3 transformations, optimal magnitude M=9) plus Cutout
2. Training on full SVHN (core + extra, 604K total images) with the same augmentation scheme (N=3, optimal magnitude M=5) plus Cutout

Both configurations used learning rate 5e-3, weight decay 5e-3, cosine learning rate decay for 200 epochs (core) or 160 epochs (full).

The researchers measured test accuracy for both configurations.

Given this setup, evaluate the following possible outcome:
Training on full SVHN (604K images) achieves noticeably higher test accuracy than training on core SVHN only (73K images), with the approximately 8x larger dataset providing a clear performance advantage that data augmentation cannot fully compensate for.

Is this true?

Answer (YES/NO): NO